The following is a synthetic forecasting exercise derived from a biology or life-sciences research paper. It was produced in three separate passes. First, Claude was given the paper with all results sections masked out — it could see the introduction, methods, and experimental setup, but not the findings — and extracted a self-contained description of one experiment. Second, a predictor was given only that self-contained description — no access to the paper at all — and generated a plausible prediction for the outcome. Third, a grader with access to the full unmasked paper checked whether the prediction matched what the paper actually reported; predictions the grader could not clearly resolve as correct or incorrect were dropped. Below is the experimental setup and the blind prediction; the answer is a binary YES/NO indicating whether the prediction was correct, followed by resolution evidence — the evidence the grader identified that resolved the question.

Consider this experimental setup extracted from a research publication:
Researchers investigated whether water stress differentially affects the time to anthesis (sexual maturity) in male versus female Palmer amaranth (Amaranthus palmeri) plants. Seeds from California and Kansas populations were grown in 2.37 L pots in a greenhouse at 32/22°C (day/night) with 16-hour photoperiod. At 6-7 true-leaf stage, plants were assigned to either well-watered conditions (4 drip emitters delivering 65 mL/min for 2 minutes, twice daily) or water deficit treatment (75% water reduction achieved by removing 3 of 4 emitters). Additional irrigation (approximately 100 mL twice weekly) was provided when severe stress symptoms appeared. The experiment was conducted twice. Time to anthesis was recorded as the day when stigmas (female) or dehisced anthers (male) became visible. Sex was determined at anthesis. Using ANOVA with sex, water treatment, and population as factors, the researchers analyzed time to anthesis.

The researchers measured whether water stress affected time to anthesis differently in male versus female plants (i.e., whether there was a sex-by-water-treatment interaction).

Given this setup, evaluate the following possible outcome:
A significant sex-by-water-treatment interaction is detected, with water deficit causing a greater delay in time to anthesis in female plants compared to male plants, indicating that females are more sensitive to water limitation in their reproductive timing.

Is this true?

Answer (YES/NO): NO